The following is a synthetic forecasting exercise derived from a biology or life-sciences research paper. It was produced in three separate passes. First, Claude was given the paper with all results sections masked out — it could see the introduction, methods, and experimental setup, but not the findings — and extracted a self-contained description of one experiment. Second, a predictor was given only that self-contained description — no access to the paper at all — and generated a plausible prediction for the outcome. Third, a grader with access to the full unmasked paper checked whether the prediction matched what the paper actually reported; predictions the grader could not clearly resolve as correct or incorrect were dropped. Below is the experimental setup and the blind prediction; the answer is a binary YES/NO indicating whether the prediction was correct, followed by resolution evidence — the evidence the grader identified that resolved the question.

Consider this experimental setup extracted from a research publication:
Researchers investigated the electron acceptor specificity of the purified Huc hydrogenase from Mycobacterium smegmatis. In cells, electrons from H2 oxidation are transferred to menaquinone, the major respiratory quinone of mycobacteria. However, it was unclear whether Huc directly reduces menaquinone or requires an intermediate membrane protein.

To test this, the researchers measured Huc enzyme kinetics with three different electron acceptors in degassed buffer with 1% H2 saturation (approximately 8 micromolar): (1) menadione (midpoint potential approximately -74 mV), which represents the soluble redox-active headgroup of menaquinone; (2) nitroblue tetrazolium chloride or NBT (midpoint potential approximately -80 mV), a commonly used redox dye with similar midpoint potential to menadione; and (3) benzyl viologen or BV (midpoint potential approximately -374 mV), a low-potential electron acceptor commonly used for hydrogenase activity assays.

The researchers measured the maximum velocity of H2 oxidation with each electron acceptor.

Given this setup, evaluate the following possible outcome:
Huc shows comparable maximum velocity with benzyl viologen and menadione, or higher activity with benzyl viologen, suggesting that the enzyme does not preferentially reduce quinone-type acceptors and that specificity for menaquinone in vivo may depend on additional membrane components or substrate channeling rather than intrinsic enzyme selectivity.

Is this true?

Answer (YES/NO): NO